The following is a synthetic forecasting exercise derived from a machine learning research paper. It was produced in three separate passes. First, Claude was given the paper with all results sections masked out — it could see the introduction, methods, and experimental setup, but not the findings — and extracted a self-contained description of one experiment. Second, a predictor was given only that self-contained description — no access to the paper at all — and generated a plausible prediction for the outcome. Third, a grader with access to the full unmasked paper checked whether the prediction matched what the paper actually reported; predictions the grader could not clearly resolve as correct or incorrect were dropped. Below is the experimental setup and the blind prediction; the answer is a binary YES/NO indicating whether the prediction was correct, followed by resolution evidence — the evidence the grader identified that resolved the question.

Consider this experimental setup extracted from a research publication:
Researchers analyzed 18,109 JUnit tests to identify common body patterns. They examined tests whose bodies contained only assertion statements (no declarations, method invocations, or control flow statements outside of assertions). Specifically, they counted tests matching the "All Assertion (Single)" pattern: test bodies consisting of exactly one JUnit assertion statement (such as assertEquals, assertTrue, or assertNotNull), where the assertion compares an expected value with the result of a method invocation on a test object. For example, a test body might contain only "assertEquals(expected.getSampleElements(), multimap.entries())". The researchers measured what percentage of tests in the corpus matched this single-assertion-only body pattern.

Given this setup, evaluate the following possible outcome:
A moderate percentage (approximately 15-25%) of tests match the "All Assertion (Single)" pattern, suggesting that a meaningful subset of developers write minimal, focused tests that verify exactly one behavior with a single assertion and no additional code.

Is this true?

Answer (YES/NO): NO